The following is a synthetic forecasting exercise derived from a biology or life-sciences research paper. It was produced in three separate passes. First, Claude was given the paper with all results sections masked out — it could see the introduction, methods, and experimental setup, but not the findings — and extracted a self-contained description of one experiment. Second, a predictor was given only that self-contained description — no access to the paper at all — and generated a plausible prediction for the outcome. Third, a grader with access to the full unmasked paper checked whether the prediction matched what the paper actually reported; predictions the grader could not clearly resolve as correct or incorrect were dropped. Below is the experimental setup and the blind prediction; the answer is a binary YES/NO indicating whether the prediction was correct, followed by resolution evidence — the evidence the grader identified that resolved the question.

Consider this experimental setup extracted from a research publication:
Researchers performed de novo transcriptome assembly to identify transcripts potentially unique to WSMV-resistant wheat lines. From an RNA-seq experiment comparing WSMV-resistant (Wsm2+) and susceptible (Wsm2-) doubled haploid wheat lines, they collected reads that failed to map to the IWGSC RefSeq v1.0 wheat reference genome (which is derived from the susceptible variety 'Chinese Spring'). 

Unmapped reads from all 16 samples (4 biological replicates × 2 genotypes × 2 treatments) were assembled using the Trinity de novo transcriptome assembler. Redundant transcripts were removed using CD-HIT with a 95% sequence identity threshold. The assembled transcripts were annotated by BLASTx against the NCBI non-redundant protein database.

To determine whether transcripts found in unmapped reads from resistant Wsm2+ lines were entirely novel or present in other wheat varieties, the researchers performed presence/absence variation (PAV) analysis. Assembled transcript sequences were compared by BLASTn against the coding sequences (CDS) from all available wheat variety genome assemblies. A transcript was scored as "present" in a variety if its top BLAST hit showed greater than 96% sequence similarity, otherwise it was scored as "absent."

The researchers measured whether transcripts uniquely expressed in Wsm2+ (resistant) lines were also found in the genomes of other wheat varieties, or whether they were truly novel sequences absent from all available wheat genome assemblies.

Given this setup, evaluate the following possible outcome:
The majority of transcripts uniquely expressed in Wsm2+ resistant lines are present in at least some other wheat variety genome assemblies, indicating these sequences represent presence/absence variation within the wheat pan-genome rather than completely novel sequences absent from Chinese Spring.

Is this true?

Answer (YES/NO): NO